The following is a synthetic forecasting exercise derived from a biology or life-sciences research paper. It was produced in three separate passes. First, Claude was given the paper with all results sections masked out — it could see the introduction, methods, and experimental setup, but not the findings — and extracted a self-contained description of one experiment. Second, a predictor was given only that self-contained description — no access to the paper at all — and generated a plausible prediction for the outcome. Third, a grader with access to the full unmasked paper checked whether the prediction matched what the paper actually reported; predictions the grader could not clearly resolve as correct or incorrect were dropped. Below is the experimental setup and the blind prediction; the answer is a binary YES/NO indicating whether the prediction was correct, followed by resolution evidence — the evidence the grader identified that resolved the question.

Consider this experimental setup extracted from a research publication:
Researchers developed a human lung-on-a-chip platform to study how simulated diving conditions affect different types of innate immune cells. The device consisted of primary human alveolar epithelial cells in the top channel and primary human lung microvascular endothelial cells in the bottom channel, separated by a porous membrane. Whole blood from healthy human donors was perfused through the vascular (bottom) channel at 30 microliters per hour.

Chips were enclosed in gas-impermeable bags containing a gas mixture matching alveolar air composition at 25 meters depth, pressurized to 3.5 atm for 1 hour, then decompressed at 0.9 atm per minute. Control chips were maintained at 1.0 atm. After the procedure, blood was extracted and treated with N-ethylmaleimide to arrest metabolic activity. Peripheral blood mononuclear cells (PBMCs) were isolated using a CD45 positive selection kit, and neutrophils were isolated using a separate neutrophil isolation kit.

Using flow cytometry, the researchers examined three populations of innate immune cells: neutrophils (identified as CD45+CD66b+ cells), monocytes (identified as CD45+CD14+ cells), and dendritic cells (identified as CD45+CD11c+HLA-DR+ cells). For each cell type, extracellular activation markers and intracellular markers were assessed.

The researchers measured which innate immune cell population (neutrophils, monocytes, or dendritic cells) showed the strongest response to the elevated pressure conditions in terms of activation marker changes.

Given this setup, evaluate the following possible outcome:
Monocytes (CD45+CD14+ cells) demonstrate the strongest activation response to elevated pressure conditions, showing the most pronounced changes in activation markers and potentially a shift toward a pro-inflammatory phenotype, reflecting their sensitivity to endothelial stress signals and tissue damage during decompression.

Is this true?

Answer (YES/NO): NO